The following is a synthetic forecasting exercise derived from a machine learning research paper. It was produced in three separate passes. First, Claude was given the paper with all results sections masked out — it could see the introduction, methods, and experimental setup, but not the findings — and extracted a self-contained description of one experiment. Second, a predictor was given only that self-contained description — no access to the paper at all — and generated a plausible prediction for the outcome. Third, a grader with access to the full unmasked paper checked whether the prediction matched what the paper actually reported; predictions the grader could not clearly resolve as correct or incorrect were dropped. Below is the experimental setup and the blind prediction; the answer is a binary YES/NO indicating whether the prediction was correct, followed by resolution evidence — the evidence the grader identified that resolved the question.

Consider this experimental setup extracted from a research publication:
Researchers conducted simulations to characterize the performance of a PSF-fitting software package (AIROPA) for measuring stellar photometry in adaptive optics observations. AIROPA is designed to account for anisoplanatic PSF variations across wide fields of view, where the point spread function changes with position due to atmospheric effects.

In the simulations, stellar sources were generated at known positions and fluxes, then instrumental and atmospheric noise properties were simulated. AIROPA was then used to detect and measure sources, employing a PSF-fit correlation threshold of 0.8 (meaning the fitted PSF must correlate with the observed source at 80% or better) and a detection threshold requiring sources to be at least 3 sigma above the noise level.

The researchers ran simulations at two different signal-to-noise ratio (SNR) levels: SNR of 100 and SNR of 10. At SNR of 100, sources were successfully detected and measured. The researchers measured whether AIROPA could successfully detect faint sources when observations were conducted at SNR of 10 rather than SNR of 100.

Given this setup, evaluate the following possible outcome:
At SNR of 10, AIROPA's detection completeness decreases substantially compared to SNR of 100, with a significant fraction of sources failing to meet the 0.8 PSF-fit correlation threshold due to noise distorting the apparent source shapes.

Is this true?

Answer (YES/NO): NO